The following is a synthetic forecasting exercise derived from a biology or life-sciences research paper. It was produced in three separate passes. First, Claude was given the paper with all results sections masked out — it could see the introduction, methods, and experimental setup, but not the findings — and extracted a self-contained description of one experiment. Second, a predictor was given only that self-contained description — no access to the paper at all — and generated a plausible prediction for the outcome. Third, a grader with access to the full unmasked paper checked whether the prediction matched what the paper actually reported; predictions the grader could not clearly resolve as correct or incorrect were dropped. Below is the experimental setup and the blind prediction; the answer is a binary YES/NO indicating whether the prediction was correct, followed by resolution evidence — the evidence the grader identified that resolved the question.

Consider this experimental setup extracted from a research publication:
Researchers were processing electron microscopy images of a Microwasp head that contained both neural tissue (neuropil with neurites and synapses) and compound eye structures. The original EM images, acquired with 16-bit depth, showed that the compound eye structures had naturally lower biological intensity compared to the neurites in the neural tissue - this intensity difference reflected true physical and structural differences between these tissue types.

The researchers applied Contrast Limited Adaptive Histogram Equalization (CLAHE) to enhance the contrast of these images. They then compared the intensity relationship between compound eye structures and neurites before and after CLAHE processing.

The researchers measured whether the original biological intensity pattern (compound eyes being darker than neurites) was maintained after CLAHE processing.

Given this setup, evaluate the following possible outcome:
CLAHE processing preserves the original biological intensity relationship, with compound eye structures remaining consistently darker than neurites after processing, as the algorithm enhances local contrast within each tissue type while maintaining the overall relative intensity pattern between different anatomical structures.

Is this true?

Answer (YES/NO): NO